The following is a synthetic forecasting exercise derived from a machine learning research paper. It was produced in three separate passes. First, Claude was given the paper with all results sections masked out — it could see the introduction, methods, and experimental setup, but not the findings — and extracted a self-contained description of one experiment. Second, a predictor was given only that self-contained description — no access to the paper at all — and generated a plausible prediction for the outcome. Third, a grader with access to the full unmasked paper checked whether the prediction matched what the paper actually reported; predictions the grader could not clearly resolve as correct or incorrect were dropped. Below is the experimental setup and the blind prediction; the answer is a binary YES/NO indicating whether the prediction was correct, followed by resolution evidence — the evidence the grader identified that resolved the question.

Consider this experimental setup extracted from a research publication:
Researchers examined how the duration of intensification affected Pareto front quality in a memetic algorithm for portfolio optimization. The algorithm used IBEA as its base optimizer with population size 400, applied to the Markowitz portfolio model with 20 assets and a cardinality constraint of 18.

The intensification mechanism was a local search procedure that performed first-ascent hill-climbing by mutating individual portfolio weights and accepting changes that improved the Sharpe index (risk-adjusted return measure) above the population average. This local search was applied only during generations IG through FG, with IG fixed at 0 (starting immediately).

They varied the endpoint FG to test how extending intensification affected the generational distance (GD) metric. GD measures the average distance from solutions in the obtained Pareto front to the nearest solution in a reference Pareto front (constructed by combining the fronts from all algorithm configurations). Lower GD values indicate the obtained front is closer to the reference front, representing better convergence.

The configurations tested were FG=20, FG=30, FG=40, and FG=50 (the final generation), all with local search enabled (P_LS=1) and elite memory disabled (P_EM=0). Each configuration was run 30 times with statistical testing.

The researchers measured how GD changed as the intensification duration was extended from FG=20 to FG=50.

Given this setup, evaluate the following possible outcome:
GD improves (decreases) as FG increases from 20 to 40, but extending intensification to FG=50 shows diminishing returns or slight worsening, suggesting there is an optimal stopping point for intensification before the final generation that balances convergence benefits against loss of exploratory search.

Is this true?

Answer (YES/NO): NO